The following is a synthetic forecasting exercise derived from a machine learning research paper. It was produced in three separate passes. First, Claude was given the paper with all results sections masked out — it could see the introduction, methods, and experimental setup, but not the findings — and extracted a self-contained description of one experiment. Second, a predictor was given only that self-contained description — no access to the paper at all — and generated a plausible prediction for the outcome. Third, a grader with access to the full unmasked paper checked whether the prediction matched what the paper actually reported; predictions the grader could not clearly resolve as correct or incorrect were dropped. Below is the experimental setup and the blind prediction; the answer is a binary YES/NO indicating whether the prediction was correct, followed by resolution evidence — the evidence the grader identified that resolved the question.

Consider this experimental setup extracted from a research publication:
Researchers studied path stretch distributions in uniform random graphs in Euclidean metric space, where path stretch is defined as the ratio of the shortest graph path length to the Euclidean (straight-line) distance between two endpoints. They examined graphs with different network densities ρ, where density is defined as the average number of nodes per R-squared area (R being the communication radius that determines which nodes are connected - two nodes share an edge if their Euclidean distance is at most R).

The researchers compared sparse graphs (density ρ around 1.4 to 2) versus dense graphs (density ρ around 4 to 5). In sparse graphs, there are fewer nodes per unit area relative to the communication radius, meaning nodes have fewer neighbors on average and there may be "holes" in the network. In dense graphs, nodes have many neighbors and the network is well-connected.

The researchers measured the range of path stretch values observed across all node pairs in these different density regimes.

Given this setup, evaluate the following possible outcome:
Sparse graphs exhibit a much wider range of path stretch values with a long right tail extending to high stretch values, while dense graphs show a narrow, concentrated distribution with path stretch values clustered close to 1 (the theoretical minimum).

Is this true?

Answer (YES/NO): YES